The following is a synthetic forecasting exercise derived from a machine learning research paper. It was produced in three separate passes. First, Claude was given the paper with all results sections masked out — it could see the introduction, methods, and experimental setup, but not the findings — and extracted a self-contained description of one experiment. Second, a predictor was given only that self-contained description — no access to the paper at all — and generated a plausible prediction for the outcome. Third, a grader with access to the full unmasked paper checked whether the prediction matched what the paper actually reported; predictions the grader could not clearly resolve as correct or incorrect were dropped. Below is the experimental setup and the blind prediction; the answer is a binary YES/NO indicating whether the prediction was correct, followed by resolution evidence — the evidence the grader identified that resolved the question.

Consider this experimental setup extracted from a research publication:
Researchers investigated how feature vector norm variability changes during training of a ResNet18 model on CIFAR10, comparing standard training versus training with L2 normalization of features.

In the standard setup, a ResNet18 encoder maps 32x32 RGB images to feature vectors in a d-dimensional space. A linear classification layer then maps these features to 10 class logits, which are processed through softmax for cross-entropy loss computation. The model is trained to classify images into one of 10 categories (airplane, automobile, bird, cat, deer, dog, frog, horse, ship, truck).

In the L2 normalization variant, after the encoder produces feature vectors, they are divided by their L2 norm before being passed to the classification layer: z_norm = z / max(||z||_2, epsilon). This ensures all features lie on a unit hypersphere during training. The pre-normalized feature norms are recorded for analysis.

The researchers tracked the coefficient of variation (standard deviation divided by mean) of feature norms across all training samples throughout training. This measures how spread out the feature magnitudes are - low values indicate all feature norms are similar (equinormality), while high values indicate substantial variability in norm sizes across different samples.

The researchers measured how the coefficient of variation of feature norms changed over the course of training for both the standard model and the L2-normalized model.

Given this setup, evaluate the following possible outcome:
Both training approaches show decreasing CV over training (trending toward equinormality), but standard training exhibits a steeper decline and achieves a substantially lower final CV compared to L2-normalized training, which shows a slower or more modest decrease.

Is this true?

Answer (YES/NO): NO